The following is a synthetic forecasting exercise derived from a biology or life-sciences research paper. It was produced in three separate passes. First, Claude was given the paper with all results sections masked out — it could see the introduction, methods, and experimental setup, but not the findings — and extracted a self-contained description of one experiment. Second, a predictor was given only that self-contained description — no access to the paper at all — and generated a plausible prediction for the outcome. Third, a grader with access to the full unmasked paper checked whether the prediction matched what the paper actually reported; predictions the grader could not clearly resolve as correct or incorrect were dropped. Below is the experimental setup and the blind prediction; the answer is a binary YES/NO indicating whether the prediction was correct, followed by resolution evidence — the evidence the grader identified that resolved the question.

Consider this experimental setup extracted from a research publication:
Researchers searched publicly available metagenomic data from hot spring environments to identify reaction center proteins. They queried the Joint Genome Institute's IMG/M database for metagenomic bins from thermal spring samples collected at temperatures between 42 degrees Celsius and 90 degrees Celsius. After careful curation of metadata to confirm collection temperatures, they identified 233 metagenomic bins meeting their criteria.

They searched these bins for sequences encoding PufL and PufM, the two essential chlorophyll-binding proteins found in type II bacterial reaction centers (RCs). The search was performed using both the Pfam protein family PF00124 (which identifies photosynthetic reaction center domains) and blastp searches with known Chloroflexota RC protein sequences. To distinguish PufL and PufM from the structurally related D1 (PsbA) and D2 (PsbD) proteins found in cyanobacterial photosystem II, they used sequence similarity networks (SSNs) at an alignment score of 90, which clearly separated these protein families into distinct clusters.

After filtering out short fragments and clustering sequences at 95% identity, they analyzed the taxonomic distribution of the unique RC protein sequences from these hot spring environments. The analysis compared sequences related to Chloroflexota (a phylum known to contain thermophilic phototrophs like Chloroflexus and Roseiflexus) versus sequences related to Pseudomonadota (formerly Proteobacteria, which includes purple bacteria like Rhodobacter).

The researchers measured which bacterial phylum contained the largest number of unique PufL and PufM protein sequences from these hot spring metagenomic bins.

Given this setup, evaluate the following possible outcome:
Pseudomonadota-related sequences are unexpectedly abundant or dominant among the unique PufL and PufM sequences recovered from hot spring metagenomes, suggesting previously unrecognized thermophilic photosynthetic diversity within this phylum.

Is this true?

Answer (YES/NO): YES